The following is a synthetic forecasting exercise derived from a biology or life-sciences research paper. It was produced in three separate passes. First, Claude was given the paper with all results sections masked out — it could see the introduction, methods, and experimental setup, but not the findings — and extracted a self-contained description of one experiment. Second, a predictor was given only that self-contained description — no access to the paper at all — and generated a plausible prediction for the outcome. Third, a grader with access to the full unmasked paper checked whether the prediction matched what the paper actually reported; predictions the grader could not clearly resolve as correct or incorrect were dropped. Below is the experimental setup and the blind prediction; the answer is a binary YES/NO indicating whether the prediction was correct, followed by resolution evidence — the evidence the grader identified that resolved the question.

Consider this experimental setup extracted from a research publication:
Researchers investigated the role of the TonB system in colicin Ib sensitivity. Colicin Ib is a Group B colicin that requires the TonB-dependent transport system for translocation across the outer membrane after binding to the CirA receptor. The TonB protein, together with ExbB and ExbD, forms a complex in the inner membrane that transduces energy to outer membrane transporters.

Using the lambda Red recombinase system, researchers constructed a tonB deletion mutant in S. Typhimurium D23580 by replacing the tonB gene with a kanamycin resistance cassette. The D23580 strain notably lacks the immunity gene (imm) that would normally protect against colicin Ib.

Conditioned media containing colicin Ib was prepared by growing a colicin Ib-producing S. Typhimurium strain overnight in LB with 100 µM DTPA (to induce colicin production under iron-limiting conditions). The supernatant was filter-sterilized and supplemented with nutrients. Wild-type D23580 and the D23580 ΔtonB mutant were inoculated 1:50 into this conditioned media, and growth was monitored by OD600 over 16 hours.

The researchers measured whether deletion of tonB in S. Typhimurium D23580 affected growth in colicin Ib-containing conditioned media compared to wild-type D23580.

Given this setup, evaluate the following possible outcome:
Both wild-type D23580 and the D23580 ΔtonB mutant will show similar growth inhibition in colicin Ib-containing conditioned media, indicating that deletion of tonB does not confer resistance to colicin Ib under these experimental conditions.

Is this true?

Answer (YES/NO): NO